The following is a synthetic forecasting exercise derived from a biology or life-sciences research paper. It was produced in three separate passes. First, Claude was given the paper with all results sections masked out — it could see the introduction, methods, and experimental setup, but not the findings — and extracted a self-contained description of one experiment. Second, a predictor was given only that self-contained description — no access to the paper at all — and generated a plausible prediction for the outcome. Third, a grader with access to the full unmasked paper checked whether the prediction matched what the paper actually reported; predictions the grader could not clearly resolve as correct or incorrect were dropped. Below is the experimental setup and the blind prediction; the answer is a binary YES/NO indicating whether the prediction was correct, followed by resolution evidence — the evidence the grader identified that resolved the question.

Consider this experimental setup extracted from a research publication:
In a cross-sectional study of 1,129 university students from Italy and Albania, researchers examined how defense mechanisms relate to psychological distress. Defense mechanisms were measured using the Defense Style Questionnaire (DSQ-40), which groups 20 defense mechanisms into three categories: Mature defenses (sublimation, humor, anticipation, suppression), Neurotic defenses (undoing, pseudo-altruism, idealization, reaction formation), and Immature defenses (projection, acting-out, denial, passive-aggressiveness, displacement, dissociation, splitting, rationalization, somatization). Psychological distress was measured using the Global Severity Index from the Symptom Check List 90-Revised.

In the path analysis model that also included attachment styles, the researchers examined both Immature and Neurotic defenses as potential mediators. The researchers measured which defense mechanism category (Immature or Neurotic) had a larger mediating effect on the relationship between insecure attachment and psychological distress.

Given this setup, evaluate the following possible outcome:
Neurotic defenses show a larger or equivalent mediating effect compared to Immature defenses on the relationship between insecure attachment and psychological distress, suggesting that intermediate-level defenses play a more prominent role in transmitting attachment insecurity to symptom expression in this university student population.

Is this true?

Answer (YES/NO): NO